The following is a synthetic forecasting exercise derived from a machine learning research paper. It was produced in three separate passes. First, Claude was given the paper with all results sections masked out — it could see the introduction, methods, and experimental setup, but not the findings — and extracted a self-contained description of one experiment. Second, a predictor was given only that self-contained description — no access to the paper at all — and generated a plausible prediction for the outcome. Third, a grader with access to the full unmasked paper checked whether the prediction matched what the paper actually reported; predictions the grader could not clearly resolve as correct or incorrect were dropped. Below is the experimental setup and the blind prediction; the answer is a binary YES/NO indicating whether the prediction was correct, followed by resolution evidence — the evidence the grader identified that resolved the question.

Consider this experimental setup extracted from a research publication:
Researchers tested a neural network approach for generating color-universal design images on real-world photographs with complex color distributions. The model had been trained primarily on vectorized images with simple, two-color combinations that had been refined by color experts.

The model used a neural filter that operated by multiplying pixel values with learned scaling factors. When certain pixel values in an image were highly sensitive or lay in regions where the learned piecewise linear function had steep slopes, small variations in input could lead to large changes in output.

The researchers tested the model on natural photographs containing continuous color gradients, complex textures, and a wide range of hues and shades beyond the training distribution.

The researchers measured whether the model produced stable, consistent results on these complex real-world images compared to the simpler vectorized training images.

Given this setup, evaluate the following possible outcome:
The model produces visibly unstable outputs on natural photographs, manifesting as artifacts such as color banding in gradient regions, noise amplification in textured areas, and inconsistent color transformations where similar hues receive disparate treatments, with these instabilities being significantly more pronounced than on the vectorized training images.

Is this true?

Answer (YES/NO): NO